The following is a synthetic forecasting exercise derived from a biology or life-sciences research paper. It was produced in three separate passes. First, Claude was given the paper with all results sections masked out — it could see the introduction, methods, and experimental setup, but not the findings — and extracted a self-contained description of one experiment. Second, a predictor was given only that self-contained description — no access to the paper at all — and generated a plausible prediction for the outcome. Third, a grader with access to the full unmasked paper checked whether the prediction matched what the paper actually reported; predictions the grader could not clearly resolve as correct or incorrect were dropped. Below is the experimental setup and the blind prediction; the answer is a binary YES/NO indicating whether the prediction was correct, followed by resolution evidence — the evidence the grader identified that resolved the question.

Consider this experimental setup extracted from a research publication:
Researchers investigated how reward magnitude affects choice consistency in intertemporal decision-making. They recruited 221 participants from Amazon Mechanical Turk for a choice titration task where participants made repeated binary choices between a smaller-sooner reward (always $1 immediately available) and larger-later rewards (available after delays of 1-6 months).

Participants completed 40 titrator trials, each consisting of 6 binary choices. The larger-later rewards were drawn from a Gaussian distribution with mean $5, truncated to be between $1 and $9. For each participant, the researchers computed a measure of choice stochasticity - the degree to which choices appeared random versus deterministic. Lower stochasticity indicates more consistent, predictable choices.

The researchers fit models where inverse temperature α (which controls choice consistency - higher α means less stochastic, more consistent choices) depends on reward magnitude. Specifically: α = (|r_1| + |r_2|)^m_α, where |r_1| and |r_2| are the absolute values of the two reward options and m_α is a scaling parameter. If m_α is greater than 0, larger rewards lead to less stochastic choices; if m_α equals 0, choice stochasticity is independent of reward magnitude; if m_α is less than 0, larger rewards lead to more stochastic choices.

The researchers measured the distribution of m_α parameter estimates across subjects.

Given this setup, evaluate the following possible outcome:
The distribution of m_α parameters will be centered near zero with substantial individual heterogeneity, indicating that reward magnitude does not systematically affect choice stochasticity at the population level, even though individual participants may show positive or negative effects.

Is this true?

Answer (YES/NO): NO